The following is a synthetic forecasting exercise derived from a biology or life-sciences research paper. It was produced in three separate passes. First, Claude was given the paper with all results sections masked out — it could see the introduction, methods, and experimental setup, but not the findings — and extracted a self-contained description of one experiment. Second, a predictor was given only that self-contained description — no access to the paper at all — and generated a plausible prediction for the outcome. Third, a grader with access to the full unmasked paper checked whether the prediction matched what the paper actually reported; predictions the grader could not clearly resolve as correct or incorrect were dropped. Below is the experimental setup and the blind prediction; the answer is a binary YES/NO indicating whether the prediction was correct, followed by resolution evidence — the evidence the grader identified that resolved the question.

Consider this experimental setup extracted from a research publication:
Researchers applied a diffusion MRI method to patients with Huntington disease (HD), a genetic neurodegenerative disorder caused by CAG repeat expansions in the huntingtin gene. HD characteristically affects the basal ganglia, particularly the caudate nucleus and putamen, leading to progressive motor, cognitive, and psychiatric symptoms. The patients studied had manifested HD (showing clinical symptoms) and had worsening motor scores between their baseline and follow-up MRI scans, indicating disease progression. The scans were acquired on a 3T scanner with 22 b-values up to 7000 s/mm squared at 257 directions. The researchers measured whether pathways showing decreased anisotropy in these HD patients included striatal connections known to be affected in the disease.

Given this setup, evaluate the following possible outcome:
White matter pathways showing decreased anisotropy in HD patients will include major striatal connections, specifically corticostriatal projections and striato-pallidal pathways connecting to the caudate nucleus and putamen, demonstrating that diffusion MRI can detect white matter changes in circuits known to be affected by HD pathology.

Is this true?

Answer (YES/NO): YES